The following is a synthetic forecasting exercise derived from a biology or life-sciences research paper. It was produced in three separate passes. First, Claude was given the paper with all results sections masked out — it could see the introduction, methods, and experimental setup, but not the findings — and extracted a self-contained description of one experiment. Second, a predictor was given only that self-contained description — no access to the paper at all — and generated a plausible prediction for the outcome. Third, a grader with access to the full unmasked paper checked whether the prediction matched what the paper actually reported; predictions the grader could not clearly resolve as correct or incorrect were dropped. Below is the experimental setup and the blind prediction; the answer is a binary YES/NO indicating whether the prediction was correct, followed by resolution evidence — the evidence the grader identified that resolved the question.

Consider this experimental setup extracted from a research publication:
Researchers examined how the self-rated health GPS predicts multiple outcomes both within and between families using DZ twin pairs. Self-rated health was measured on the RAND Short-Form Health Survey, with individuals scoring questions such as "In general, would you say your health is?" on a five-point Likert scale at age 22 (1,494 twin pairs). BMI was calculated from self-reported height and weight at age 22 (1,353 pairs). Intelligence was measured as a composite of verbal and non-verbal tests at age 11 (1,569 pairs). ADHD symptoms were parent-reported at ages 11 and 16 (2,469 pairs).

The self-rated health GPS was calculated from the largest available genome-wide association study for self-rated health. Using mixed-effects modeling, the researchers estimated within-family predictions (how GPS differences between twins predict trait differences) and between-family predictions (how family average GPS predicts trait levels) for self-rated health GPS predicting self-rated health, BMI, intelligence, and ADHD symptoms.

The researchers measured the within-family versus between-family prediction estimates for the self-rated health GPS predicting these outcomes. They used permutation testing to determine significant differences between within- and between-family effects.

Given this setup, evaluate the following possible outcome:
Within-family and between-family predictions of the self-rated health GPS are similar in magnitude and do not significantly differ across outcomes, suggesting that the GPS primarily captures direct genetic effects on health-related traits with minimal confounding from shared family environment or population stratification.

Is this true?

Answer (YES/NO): NO